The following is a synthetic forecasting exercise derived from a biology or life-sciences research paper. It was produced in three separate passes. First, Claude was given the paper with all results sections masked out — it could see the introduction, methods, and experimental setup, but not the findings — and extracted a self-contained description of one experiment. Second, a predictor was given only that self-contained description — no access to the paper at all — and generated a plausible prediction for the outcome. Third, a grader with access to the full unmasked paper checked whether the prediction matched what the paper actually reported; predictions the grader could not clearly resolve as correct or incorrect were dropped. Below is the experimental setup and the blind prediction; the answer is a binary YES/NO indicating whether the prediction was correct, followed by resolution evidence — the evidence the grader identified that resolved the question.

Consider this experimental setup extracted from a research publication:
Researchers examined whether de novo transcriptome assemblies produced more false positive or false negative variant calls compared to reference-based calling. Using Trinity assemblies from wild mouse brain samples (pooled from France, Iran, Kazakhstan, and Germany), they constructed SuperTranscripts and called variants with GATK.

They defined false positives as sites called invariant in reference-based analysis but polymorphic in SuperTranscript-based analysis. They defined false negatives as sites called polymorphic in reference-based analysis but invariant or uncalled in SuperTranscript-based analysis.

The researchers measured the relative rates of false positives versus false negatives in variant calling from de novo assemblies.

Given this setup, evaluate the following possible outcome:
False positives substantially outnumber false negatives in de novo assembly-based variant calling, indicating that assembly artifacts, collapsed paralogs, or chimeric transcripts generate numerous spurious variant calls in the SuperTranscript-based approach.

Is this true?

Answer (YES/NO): NO